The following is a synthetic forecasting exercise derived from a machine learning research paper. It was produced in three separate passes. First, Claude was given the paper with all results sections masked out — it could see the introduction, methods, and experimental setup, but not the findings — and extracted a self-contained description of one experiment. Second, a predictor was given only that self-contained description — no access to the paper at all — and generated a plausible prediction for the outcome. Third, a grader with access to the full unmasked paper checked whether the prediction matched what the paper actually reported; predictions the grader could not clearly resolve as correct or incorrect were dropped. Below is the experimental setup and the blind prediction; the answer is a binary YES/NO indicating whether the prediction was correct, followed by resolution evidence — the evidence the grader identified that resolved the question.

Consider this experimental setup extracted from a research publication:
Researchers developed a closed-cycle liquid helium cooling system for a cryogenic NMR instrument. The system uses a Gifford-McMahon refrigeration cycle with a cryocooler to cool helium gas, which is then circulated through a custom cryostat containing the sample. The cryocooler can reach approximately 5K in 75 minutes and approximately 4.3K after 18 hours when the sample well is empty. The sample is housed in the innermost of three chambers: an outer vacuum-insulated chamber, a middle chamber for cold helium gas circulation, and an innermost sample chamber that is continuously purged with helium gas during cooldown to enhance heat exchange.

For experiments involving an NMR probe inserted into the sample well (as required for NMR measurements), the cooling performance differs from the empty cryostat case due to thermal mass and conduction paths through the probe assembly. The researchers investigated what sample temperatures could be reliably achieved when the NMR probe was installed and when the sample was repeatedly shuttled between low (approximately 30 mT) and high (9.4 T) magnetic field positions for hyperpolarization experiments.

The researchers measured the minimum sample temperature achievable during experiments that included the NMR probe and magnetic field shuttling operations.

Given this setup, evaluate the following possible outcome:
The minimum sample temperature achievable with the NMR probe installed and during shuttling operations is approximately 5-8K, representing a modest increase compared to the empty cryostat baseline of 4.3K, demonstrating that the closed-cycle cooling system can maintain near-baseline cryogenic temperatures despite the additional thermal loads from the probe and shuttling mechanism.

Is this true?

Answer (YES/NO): NO